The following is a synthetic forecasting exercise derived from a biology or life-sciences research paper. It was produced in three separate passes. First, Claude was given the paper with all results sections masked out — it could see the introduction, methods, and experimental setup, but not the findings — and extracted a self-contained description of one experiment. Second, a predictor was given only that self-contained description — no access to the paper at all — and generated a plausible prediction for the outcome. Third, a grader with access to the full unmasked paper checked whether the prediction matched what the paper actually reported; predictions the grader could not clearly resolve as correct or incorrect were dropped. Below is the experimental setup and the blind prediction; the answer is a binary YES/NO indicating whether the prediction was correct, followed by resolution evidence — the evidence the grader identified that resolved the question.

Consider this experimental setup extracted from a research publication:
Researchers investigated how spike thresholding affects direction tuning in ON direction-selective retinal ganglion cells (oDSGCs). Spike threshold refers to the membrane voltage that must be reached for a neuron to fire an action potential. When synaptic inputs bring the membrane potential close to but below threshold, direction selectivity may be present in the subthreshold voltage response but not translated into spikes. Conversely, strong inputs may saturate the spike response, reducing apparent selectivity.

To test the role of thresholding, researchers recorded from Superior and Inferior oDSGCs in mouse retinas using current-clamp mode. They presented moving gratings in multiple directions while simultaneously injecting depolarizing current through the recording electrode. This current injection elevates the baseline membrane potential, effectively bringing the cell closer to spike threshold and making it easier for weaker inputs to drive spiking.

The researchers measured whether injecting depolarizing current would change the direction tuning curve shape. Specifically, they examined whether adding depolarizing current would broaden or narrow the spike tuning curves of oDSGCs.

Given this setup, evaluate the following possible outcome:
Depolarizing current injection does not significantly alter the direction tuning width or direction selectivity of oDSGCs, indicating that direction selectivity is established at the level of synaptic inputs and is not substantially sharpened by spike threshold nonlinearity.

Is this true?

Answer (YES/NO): NO